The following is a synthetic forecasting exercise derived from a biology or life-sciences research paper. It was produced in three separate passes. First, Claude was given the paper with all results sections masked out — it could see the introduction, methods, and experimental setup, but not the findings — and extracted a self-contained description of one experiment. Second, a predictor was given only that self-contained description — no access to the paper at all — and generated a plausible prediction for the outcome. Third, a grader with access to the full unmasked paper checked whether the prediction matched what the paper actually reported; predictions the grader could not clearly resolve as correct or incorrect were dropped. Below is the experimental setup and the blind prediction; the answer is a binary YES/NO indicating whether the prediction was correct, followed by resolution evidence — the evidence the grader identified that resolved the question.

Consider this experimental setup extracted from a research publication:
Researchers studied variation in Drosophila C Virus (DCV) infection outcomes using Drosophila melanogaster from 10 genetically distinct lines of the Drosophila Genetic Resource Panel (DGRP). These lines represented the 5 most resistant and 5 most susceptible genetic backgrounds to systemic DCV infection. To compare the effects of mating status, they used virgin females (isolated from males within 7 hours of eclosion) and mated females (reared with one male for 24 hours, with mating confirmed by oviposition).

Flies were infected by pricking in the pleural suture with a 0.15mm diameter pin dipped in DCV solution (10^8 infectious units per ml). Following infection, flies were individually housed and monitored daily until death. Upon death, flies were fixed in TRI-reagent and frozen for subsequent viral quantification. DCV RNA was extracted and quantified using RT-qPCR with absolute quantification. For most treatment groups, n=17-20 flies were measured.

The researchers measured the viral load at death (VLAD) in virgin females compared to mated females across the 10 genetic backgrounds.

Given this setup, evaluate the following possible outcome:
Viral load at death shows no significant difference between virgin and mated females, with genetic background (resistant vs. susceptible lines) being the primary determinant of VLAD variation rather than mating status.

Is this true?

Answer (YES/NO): NO